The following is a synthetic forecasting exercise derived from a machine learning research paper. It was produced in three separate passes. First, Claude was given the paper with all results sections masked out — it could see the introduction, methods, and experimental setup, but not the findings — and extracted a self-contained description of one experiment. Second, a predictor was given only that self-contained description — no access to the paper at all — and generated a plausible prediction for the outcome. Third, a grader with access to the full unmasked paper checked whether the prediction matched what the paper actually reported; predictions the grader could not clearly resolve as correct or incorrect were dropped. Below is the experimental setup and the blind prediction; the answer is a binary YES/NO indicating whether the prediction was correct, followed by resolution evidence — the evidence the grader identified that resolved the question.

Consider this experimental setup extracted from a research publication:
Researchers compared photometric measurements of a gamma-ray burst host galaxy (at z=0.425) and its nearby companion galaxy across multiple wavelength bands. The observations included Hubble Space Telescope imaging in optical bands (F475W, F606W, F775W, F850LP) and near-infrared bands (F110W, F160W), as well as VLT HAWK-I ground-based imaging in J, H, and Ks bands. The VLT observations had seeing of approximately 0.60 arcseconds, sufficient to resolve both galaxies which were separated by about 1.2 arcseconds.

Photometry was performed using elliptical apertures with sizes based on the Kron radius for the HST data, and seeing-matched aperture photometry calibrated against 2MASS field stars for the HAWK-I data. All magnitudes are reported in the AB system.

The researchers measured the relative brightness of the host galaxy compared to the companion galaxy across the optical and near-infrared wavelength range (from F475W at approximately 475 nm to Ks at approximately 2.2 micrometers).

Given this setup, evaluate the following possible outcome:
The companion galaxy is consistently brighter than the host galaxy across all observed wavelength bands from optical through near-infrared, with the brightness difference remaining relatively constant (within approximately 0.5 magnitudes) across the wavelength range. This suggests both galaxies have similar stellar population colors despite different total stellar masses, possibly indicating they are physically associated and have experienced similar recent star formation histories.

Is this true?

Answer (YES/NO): NO